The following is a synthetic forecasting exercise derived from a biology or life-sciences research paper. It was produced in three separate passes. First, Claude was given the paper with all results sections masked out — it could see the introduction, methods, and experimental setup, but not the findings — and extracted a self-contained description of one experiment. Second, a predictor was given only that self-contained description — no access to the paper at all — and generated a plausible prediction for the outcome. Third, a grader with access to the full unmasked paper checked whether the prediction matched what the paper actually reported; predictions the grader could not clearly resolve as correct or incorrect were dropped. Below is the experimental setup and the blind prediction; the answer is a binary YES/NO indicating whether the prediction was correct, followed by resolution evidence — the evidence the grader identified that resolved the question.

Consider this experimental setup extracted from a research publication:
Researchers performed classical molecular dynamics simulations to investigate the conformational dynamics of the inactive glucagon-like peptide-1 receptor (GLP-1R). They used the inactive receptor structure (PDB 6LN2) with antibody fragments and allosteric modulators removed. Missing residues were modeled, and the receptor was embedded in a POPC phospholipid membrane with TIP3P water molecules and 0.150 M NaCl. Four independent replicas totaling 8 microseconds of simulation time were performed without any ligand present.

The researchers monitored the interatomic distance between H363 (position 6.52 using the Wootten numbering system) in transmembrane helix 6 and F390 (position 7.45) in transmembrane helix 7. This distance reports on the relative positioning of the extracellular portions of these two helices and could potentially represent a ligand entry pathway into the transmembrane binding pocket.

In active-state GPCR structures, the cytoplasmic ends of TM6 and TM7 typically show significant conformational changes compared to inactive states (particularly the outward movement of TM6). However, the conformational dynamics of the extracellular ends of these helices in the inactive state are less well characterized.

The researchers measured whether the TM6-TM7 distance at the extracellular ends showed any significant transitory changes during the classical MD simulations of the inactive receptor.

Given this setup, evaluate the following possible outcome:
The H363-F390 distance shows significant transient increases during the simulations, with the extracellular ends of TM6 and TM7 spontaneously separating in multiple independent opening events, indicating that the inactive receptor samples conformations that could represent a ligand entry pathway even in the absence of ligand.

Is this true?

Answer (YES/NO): YES